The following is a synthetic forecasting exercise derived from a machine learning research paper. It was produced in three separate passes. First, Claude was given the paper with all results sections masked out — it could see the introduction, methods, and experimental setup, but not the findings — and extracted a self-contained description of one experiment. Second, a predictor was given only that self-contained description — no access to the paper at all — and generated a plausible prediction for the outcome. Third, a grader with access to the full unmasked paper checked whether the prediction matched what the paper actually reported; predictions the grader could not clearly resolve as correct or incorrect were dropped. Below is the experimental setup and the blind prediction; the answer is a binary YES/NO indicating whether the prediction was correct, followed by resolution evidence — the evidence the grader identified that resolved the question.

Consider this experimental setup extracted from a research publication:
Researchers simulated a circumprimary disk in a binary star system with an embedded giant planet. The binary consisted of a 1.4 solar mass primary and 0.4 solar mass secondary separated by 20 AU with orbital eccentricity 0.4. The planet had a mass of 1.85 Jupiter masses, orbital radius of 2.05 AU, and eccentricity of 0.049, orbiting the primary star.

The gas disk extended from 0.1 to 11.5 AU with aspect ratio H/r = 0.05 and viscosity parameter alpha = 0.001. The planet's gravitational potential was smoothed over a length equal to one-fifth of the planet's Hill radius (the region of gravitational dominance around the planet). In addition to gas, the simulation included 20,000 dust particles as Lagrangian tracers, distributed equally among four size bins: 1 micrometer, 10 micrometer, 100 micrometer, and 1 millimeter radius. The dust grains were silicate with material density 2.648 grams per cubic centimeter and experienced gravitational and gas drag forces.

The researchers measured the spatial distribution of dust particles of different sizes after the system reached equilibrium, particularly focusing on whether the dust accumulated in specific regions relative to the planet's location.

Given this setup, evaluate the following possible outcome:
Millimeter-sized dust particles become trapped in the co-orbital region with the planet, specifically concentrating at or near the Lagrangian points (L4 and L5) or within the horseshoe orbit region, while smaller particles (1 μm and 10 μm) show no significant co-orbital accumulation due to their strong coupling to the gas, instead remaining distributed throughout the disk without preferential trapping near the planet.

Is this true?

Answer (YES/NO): NO